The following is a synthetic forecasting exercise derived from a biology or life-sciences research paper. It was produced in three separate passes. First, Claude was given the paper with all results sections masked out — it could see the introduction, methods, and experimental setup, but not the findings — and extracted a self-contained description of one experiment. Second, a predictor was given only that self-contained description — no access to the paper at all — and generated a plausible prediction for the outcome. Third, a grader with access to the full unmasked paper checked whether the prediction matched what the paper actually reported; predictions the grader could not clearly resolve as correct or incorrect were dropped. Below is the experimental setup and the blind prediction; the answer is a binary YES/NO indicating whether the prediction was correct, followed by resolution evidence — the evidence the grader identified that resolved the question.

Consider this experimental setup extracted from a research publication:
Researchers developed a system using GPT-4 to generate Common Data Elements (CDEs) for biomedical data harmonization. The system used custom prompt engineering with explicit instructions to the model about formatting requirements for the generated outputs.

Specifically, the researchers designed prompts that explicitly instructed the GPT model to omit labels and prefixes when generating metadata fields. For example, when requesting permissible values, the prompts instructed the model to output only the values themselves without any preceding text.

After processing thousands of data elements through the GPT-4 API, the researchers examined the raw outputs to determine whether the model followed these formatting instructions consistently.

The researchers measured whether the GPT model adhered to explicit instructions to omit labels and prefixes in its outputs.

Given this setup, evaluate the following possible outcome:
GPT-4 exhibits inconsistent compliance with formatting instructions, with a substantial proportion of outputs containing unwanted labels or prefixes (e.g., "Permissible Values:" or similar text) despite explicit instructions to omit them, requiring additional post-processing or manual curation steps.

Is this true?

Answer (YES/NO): YES